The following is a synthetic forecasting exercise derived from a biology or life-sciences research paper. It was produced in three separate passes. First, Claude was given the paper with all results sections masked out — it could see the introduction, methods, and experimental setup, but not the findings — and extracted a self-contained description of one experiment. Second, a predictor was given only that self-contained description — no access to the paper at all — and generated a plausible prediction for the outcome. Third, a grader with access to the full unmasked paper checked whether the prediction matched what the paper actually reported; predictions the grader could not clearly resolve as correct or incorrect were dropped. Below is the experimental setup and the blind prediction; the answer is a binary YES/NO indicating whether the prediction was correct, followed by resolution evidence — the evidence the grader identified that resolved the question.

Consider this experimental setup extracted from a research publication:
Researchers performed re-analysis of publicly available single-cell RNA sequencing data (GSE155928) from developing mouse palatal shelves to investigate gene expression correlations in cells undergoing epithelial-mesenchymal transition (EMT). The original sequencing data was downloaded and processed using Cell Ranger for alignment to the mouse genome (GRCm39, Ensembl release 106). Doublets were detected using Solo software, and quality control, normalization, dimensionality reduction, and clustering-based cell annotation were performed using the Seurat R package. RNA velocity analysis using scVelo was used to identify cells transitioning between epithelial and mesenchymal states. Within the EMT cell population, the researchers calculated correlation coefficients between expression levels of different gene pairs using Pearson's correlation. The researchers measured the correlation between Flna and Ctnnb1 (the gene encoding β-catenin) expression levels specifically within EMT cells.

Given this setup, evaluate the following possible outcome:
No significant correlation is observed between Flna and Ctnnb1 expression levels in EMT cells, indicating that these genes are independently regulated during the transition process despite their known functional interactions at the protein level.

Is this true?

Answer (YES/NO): NO